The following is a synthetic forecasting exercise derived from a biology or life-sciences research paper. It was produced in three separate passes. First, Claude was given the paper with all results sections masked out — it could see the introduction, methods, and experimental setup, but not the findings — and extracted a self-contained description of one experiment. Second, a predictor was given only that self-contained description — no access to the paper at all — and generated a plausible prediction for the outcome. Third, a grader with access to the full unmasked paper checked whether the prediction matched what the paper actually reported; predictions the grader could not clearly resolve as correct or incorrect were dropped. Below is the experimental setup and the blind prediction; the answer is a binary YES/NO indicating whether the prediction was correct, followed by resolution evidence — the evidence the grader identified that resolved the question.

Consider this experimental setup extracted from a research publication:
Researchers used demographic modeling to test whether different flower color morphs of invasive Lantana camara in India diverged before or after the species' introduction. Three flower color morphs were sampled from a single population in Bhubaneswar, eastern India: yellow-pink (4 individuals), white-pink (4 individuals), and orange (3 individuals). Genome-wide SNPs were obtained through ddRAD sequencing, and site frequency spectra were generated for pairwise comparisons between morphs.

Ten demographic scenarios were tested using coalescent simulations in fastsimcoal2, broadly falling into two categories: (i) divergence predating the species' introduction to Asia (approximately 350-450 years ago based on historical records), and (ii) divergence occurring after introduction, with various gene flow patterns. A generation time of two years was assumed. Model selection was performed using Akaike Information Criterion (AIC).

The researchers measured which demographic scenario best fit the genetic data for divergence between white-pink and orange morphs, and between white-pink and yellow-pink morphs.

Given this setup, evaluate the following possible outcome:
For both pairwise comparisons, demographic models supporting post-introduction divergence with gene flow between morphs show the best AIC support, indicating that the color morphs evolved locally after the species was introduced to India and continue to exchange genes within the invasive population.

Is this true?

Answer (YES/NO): NO